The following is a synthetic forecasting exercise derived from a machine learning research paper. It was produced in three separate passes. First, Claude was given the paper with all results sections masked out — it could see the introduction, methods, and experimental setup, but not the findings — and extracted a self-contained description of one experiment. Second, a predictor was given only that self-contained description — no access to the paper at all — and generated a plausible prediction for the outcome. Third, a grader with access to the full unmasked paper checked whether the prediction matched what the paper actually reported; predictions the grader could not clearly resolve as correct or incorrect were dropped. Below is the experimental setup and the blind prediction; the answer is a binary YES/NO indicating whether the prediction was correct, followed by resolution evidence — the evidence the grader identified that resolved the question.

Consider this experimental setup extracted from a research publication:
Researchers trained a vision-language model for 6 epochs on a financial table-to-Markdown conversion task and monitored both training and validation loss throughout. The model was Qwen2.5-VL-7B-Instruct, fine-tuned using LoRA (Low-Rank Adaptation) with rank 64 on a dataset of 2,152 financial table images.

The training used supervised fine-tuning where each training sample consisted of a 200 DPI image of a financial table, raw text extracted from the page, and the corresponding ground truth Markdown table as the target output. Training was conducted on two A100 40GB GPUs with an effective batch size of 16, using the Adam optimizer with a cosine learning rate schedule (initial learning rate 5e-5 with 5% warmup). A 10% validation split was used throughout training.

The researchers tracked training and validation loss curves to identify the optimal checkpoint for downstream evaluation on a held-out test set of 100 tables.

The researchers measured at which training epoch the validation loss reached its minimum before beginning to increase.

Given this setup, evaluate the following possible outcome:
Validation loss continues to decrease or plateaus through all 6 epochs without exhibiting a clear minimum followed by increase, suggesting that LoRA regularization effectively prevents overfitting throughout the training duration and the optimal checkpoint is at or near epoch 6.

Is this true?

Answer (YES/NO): NO